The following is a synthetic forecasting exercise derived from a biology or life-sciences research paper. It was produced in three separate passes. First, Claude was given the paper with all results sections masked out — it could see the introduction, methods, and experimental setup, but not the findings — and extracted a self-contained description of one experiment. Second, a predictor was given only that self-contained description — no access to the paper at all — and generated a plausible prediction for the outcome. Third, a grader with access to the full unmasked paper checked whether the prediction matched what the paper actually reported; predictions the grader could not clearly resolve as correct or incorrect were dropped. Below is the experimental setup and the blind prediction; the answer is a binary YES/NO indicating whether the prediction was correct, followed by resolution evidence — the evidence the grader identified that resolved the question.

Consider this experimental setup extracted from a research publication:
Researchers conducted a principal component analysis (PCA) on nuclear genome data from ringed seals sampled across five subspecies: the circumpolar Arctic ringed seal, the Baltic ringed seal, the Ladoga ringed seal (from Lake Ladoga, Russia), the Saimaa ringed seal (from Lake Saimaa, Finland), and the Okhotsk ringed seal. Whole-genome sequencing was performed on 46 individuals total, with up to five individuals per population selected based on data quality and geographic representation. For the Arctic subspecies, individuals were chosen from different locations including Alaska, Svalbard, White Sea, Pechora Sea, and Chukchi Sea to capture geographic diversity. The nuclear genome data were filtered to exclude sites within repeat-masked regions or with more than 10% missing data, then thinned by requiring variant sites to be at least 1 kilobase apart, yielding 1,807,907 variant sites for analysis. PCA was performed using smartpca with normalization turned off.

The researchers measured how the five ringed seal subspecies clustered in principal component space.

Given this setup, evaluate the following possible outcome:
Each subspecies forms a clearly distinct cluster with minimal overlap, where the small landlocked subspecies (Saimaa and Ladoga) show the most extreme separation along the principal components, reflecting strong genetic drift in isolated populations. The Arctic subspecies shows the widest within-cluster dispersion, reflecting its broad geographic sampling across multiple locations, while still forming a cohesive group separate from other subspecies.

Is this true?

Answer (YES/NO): NO